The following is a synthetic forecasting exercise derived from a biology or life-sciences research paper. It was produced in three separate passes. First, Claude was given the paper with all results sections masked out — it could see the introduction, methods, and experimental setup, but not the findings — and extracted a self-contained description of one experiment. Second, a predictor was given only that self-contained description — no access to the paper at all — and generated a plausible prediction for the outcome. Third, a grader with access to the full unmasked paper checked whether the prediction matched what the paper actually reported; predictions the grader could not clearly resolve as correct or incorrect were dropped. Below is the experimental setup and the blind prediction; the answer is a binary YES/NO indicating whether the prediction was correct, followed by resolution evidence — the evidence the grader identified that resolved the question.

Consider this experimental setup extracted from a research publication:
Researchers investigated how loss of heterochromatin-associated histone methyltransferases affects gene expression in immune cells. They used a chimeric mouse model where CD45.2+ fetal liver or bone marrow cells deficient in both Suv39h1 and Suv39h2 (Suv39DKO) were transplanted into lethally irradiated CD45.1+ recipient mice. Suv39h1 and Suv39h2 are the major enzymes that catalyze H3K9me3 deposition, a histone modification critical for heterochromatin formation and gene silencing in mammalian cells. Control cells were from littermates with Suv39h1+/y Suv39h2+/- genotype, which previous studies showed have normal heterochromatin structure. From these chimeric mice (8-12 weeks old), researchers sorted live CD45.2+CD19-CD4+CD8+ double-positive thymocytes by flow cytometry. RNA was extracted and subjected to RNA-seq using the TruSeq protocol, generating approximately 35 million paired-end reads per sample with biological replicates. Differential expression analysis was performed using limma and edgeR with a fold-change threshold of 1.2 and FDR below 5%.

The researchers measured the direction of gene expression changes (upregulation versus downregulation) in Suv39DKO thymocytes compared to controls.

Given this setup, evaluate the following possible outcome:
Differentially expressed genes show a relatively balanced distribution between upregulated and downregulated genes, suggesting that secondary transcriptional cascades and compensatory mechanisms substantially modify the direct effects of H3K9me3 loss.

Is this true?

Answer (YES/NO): NO